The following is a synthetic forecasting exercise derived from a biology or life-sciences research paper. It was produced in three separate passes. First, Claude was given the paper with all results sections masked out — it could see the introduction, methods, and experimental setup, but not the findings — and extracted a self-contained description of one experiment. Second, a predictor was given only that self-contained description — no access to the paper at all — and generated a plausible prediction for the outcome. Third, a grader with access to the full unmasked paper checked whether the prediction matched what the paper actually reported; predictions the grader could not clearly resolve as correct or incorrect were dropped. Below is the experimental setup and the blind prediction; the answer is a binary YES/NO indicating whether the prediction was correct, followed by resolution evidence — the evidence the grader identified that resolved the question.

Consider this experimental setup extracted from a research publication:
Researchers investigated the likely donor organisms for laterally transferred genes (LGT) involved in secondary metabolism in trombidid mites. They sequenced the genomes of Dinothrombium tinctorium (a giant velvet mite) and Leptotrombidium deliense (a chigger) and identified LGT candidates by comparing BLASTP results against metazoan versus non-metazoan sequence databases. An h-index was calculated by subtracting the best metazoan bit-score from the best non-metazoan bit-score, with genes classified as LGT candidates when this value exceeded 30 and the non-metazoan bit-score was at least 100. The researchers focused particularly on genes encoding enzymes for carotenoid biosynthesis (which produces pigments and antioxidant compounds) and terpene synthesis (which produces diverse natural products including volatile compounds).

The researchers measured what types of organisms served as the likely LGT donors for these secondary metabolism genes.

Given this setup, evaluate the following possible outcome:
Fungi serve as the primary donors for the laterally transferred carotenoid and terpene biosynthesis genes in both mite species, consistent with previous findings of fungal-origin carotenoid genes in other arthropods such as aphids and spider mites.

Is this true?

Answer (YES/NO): NO